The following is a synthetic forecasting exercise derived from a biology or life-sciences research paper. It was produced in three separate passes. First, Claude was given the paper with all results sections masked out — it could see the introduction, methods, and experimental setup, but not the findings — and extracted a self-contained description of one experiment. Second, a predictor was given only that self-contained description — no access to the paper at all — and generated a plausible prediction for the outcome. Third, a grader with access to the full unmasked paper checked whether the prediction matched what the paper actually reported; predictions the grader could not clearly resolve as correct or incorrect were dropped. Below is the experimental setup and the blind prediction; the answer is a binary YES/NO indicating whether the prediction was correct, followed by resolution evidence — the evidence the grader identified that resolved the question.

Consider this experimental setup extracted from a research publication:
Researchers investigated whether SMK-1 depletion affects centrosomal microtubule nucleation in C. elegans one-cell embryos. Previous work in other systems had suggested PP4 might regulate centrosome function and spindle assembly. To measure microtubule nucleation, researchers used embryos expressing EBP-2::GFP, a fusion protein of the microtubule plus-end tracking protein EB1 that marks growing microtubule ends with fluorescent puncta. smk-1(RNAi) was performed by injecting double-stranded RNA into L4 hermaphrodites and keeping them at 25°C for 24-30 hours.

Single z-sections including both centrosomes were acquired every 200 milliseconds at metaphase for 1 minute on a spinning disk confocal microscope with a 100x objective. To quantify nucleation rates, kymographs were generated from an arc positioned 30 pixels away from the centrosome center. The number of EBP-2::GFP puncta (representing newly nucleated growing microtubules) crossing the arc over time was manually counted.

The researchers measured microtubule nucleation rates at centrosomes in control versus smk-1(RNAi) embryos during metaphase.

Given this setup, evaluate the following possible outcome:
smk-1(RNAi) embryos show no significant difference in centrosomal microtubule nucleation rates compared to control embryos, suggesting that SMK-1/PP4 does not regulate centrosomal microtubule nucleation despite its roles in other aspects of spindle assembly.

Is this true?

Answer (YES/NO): YES